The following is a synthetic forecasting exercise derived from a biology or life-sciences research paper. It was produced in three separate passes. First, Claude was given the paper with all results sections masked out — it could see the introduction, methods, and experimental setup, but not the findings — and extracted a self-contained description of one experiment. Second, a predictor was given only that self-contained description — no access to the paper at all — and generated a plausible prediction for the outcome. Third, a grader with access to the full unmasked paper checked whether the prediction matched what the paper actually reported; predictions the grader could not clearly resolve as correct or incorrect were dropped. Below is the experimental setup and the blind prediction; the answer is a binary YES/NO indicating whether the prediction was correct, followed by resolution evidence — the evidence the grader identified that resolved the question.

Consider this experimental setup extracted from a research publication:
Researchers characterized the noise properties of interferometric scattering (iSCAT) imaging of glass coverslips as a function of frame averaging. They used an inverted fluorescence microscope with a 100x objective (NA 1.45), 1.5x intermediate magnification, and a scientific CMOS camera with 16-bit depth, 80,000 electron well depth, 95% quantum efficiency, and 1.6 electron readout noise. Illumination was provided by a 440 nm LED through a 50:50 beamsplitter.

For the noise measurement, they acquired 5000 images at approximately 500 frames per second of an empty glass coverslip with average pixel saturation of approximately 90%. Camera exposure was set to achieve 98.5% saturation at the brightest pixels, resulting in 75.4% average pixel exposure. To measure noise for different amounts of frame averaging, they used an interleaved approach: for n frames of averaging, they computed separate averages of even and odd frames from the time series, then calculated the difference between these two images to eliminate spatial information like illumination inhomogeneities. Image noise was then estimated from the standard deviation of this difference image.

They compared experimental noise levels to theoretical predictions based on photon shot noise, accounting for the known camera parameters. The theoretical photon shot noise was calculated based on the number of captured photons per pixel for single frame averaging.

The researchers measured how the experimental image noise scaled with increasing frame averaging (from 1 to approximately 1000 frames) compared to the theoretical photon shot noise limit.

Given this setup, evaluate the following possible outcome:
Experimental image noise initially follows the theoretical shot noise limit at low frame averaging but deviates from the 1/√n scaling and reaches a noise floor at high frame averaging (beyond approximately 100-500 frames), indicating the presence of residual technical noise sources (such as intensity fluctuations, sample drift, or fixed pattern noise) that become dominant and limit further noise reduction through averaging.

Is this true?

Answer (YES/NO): NO